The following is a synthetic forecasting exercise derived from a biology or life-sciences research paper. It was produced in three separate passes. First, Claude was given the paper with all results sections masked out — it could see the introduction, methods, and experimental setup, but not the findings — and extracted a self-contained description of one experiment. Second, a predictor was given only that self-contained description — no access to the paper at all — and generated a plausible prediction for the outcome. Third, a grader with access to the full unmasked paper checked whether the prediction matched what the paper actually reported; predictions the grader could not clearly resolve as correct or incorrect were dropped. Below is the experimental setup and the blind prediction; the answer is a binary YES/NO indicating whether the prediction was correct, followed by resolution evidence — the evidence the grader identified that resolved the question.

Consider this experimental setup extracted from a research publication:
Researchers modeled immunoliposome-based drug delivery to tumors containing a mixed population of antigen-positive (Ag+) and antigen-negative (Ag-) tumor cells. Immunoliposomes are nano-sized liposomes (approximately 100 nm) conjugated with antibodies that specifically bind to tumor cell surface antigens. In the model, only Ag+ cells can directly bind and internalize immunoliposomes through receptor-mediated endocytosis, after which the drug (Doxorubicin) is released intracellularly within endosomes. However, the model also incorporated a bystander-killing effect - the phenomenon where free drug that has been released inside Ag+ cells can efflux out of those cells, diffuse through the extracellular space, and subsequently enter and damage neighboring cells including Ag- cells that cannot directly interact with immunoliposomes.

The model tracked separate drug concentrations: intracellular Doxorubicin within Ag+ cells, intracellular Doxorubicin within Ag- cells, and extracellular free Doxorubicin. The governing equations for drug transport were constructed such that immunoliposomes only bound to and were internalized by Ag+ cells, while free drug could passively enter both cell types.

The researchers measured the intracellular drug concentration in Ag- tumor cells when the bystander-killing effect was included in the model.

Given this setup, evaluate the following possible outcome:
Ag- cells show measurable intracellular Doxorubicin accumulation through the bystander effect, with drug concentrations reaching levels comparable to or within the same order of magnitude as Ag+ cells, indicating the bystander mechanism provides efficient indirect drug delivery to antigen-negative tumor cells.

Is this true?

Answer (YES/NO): YES